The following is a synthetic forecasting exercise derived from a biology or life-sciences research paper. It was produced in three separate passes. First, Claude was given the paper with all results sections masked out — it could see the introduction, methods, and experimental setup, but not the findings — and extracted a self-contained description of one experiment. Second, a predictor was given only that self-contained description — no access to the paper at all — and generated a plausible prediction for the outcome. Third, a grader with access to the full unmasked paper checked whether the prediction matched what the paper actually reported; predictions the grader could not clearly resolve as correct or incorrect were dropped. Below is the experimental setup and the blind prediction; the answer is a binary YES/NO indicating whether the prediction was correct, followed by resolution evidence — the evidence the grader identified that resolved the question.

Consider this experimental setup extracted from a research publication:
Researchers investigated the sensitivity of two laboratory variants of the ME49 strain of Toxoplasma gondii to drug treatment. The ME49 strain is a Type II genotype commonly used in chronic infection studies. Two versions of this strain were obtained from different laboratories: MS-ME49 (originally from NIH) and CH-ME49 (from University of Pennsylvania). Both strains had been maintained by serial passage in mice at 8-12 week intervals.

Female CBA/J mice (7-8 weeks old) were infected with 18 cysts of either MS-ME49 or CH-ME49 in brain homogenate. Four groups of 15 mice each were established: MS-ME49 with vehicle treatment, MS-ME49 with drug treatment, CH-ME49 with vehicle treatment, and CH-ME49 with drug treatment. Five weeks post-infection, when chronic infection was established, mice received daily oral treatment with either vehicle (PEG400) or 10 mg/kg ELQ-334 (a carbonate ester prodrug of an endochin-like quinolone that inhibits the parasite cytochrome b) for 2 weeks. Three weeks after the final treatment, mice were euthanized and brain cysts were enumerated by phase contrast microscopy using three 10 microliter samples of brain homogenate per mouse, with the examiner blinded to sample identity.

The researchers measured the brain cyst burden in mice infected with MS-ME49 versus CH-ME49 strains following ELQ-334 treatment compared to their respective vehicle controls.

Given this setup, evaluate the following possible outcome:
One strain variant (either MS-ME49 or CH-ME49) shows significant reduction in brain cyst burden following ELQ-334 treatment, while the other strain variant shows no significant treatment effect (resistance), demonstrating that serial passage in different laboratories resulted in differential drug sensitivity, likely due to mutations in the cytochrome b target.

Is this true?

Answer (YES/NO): NO